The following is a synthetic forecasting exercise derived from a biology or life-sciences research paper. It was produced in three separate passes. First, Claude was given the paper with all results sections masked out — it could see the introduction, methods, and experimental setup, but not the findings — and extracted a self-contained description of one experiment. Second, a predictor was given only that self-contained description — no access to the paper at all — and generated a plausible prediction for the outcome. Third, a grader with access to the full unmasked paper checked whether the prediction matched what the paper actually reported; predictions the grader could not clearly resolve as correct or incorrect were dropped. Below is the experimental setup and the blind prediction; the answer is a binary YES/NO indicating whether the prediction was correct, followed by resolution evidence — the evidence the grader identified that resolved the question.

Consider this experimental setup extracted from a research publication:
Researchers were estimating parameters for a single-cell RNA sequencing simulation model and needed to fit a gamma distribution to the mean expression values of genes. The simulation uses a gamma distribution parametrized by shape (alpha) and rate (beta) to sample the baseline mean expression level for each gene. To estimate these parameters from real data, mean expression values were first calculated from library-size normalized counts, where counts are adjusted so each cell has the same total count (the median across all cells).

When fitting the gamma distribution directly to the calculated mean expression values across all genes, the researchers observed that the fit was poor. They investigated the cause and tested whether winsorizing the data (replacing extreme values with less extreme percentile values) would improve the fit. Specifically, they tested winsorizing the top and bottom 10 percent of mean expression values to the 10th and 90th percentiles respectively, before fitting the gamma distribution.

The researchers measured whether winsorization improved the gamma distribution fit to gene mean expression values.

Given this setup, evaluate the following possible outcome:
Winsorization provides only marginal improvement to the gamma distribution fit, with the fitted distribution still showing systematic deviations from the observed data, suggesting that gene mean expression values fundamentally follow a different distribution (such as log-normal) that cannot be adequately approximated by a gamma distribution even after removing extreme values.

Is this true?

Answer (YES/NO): NO